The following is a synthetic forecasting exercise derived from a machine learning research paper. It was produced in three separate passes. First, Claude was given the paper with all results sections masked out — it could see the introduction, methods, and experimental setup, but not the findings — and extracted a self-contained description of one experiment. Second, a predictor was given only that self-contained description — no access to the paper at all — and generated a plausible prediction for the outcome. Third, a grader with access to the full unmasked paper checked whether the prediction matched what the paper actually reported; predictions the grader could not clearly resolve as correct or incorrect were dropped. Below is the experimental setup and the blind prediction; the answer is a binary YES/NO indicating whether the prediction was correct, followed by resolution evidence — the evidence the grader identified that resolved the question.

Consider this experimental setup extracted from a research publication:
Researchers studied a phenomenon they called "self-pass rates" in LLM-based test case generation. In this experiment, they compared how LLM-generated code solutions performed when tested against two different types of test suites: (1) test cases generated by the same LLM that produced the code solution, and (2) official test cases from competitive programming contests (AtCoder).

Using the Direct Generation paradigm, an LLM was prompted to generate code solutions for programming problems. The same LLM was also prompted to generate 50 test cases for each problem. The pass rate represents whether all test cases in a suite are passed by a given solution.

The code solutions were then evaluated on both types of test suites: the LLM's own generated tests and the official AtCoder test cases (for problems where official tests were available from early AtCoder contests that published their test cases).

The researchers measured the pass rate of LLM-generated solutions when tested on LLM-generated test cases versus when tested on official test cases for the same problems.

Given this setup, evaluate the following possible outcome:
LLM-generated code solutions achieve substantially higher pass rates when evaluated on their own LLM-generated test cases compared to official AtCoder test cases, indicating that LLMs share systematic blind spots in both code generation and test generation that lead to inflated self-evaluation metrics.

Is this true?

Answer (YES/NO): YES